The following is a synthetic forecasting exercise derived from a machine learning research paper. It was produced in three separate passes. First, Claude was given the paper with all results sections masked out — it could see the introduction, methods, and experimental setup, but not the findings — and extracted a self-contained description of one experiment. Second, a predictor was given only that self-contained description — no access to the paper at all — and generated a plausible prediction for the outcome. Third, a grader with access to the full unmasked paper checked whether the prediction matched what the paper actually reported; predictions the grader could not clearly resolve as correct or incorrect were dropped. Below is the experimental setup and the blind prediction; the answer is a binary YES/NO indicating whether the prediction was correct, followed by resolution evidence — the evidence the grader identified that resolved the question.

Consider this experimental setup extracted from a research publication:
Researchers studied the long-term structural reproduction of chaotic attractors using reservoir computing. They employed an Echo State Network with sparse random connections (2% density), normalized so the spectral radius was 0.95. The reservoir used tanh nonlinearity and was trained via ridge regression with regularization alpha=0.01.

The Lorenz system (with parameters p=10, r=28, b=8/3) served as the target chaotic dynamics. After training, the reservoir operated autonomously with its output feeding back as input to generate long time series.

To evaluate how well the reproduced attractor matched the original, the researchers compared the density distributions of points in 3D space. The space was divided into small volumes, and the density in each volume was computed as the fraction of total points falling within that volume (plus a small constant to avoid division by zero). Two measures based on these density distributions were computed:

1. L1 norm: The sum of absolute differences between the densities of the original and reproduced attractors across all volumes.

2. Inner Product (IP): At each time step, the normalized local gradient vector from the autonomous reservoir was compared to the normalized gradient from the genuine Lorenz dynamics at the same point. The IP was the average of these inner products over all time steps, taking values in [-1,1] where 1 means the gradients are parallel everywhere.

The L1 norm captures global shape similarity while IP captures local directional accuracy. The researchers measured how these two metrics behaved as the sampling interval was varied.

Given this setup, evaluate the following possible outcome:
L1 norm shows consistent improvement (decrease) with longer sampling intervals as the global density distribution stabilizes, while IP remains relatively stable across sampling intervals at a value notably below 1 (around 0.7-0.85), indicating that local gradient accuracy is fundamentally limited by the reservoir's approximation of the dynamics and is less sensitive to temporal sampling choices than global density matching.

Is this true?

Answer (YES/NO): NO